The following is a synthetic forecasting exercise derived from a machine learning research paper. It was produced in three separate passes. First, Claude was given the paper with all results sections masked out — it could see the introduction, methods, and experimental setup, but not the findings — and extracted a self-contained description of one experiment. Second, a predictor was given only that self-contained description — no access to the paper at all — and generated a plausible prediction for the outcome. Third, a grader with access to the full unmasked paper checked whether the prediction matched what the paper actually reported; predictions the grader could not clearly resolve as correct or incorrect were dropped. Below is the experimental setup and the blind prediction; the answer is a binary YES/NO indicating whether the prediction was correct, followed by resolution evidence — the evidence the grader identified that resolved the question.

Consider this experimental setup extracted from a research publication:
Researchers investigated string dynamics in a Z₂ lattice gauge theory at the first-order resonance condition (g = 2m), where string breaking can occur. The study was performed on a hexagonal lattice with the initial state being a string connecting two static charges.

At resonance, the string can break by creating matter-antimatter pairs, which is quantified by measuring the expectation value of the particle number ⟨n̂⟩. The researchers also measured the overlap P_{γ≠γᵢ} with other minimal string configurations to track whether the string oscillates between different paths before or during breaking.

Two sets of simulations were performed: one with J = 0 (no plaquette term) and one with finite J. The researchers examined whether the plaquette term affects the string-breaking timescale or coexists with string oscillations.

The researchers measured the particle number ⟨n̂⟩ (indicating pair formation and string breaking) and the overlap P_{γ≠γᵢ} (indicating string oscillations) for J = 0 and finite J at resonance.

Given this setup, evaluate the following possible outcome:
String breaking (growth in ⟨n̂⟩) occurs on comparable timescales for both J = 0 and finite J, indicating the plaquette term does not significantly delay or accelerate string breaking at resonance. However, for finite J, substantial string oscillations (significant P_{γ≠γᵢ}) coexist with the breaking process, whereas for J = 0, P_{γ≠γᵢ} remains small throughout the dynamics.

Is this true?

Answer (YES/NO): YES